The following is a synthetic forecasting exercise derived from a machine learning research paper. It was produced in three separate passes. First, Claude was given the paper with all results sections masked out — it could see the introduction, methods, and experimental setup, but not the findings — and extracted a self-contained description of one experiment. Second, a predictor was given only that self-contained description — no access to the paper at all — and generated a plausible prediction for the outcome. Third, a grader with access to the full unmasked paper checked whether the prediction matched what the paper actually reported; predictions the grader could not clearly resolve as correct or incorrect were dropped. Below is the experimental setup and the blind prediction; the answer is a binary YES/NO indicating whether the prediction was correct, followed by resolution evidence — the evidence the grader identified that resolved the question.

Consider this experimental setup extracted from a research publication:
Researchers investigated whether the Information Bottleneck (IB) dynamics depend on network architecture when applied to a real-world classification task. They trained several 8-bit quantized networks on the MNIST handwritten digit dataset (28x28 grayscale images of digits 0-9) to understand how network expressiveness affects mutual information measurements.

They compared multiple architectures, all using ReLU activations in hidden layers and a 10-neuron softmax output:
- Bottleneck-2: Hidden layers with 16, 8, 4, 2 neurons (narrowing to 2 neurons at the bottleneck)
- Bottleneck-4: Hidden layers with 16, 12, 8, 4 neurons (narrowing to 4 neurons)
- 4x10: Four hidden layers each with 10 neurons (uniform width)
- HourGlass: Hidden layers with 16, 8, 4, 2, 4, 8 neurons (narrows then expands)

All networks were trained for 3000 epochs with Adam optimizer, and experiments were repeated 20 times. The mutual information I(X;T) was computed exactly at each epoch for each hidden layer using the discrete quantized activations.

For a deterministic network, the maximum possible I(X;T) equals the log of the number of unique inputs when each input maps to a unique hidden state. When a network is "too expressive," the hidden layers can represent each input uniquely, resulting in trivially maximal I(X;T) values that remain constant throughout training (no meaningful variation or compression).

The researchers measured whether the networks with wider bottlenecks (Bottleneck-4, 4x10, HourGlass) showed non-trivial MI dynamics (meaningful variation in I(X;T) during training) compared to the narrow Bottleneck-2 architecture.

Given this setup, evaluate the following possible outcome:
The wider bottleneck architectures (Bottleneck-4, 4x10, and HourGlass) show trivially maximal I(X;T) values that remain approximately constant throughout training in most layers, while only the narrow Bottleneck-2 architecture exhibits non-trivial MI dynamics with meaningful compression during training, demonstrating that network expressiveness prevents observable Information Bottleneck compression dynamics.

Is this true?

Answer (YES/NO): NO